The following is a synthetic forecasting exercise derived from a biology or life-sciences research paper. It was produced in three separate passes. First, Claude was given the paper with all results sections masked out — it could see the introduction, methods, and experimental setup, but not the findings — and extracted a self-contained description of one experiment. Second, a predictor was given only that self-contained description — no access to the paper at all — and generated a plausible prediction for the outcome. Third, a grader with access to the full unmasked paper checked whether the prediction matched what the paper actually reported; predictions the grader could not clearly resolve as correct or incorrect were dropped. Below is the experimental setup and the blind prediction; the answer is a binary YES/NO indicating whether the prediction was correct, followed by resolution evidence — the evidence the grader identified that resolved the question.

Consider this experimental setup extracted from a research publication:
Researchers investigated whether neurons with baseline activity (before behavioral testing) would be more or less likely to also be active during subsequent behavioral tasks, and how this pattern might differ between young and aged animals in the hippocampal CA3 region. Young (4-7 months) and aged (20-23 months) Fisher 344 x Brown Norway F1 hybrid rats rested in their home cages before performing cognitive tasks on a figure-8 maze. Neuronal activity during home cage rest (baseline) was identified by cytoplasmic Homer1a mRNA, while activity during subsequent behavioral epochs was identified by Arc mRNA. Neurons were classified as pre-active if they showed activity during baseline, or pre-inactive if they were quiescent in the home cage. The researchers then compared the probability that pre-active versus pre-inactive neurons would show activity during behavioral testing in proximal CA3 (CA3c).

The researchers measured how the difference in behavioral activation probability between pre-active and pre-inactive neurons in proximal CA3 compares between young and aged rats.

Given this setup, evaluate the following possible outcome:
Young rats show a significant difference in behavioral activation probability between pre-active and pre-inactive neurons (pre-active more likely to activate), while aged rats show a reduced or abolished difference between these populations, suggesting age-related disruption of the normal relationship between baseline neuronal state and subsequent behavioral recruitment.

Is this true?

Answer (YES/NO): NO